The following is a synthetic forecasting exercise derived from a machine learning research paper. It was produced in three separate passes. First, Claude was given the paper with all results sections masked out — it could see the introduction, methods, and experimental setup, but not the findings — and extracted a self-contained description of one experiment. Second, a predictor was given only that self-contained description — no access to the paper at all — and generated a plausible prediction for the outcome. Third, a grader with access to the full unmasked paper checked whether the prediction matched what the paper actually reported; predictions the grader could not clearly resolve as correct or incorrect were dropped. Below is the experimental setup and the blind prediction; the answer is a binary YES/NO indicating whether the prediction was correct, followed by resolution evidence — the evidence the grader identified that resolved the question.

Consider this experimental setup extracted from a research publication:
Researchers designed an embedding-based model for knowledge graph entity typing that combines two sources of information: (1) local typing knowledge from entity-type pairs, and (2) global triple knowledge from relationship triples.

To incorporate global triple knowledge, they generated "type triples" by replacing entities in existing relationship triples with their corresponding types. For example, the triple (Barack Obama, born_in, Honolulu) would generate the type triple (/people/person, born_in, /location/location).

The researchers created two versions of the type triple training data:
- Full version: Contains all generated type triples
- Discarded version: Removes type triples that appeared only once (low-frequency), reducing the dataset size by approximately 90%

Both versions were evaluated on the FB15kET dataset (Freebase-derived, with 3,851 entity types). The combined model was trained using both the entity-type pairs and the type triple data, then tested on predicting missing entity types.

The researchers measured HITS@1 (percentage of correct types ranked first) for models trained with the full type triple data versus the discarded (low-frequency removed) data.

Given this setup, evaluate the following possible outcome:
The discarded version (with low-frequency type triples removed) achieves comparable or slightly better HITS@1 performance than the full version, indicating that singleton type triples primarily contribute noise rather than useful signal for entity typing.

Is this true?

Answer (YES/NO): NO